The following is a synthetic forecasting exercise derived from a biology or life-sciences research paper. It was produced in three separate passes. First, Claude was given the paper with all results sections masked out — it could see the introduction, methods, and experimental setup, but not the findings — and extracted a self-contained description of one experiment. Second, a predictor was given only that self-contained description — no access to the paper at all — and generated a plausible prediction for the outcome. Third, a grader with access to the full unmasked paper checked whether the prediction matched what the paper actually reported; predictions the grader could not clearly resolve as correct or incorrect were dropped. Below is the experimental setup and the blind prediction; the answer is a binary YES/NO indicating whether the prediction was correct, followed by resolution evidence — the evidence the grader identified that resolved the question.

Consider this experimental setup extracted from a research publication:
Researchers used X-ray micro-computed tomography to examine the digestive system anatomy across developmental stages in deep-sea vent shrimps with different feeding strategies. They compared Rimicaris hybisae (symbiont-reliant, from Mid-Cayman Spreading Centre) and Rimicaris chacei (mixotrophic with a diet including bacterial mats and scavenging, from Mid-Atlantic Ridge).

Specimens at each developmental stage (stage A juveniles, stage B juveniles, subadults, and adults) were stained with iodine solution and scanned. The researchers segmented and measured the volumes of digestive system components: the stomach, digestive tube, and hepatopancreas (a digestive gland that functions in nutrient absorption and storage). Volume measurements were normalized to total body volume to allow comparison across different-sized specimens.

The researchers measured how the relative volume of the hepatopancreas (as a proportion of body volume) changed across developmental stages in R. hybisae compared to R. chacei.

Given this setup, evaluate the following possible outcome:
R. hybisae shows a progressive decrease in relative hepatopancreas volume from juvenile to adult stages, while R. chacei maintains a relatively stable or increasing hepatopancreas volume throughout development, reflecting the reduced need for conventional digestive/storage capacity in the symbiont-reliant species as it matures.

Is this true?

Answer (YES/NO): NO